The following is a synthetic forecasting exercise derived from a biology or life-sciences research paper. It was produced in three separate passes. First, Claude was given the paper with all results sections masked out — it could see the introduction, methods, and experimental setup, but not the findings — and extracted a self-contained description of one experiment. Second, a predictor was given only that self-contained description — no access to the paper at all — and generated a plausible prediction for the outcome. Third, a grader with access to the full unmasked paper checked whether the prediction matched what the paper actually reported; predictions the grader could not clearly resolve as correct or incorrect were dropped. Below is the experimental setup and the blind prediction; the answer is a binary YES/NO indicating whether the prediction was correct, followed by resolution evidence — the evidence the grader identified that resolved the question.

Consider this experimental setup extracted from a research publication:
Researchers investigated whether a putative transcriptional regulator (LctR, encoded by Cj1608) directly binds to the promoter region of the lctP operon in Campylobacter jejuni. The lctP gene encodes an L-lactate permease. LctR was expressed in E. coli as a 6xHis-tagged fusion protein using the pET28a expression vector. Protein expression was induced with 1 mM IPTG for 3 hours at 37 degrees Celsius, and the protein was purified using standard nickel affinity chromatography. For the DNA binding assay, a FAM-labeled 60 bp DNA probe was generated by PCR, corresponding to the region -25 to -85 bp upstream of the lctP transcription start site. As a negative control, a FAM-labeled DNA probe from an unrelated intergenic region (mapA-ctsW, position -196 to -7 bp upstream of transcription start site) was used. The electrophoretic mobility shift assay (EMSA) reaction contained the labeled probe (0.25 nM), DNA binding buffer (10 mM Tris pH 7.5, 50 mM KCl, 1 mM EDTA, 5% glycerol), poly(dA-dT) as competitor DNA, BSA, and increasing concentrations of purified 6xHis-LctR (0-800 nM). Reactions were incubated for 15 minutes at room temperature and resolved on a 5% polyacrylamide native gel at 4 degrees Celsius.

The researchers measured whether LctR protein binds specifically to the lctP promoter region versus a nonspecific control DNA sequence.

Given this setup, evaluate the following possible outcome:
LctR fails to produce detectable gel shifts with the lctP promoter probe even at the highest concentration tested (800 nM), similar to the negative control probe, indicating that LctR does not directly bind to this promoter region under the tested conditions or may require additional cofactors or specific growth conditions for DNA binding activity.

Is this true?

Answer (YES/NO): NO